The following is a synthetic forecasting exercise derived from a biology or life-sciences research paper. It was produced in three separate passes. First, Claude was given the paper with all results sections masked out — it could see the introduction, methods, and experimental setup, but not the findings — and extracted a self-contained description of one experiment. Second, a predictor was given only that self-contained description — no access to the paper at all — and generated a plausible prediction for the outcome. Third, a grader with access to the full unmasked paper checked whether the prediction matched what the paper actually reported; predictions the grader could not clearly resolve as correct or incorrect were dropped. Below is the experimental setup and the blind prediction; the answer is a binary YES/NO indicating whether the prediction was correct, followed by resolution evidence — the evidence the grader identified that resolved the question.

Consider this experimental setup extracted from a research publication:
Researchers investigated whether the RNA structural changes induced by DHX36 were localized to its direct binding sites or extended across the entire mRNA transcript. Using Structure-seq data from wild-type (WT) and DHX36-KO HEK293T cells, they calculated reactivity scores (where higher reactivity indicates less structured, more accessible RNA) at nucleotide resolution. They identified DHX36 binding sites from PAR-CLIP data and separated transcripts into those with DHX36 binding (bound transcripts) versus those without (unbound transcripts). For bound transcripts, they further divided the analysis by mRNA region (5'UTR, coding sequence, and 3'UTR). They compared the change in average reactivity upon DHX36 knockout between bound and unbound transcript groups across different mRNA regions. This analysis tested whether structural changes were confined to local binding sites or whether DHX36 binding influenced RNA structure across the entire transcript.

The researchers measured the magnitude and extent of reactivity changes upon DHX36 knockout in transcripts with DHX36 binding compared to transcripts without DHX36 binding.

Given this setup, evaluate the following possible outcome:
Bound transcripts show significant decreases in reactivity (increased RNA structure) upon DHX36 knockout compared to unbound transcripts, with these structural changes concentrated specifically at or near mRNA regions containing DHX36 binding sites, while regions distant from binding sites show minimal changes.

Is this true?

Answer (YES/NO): NO